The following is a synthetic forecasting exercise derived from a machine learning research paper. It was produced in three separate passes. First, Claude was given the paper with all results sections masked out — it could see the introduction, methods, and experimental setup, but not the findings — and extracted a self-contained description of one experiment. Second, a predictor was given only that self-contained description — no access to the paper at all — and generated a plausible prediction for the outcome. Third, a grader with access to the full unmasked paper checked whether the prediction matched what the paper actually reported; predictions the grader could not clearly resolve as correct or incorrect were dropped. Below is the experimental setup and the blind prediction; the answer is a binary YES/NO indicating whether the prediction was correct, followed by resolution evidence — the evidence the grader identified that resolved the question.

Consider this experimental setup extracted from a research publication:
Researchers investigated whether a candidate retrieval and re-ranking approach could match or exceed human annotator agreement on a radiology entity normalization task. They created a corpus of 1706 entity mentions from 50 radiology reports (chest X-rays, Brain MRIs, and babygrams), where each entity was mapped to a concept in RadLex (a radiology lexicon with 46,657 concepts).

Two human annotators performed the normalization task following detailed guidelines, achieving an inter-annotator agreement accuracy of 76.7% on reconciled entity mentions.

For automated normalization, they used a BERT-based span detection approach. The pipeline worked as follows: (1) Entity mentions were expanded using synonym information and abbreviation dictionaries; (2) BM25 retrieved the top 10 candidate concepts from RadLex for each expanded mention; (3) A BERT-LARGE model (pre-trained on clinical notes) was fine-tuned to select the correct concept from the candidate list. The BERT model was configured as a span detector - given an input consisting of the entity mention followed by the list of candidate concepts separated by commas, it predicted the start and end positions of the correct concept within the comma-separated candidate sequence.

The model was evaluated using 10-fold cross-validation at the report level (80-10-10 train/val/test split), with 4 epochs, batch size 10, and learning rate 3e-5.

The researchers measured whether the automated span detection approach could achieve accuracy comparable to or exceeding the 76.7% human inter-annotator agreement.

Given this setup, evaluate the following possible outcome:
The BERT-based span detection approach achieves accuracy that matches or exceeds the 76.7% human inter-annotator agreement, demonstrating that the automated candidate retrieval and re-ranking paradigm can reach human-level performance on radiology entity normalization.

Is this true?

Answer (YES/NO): YES